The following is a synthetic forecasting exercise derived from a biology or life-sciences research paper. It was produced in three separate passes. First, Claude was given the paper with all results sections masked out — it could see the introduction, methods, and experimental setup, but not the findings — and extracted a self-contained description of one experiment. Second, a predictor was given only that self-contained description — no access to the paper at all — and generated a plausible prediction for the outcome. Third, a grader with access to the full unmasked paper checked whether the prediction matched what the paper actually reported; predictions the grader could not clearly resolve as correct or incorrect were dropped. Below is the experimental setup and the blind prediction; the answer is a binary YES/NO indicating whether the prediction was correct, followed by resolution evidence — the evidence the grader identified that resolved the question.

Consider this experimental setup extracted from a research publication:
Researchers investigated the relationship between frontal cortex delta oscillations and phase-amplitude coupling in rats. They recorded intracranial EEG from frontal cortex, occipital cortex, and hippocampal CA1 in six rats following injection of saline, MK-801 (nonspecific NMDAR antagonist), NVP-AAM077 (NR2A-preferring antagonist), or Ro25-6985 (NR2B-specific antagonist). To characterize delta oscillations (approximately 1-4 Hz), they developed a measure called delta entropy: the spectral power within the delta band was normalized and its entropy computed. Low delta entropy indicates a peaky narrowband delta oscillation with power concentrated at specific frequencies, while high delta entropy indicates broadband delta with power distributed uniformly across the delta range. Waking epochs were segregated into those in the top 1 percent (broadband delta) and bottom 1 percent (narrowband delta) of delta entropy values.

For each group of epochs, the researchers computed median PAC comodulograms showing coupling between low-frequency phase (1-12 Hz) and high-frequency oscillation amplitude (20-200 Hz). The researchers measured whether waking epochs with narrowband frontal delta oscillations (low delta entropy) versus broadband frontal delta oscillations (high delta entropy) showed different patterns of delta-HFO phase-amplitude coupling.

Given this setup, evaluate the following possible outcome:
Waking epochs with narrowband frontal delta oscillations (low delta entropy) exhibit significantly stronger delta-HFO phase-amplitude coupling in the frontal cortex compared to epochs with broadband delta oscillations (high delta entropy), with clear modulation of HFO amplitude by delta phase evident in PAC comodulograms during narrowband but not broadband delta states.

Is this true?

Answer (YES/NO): NO